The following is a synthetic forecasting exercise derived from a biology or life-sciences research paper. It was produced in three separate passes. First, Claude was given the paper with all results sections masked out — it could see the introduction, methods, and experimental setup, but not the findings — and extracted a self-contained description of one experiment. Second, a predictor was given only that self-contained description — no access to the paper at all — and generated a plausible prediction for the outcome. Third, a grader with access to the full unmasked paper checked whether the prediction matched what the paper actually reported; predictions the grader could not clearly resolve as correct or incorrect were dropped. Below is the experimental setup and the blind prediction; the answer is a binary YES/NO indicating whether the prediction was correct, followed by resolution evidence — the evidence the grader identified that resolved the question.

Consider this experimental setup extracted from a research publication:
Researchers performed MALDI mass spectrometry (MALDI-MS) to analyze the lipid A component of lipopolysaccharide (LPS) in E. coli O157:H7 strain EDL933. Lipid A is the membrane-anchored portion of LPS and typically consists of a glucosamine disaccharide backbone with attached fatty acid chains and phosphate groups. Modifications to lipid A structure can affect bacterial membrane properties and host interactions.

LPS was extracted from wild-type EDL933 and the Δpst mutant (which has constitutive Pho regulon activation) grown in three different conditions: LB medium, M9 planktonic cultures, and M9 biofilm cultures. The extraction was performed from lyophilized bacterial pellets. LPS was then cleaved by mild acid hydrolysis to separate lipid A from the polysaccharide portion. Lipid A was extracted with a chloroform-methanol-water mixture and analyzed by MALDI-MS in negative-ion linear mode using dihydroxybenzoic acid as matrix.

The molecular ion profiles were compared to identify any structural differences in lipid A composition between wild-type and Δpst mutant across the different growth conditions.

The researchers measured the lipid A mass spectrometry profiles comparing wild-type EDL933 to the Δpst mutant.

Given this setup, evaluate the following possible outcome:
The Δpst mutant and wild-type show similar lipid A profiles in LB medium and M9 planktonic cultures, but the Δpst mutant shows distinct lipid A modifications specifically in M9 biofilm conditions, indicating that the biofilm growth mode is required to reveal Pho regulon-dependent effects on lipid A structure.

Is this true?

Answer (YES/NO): NO